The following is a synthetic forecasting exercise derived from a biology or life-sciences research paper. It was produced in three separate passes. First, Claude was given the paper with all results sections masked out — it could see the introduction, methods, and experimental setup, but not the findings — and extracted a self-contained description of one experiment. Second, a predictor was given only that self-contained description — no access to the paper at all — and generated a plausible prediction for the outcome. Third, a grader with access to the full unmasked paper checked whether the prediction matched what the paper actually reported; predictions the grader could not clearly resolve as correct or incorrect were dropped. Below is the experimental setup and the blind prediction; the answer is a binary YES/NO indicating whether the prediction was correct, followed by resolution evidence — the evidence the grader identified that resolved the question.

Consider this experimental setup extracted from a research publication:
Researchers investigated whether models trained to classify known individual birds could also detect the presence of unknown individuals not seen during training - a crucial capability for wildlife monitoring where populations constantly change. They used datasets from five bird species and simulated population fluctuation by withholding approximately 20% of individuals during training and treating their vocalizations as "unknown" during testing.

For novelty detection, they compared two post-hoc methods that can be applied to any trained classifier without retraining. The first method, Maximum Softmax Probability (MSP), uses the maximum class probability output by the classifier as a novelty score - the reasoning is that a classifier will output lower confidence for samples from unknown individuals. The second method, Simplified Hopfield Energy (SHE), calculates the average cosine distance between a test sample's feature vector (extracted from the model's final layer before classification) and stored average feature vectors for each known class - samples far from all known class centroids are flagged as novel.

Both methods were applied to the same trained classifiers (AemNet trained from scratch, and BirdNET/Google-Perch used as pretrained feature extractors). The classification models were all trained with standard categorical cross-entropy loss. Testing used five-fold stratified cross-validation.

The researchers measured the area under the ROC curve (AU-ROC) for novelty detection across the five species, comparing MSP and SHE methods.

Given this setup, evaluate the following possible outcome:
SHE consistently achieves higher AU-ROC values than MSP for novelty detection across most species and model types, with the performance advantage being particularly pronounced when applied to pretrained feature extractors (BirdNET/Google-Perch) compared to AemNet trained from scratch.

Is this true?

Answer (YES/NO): NO